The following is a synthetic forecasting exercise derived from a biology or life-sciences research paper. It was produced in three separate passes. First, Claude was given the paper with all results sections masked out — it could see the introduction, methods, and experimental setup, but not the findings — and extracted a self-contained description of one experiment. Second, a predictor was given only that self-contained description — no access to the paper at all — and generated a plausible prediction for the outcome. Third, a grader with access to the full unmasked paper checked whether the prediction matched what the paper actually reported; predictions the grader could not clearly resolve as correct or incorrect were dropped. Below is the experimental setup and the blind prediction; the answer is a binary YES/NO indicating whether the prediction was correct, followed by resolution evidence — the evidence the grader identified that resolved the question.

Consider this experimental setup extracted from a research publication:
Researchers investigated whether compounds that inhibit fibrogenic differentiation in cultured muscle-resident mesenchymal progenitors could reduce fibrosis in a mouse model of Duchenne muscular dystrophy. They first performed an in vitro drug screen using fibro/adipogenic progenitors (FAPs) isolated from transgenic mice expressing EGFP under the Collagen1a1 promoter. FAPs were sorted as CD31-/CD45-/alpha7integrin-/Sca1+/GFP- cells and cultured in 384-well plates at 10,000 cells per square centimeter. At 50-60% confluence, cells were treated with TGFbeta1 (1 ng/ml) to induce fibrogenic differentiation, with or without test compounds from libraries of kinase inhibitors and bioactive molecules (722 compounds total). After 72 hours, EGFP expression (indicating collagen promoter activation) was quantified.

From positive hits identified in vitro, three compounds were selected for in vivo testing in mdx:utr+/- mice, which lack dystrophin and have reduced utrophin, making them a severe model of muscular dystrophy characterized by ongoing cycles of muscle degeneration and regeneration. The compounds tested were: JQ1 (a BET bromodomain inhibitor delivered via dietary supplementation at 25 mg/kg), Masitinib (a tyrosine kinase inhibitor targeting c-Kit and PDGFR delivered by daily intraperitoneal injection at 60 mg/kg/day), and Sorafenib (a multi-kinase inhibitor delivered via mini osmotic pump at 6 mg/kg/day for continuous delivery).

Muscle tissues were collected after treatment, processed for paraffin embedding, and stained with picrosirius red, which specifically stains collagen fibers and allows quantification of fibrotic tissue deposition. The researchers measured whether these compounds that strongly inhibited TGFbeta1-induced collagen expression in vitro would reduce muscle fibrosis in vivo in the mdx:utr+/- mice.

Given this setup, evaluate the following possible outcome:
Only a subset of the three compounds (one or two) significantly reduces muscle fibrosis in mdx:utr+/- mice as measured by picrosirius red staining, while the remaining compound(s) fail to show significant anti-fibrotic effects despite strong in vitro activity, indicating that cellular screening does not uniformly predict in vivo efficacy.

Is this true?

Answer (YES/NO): NO